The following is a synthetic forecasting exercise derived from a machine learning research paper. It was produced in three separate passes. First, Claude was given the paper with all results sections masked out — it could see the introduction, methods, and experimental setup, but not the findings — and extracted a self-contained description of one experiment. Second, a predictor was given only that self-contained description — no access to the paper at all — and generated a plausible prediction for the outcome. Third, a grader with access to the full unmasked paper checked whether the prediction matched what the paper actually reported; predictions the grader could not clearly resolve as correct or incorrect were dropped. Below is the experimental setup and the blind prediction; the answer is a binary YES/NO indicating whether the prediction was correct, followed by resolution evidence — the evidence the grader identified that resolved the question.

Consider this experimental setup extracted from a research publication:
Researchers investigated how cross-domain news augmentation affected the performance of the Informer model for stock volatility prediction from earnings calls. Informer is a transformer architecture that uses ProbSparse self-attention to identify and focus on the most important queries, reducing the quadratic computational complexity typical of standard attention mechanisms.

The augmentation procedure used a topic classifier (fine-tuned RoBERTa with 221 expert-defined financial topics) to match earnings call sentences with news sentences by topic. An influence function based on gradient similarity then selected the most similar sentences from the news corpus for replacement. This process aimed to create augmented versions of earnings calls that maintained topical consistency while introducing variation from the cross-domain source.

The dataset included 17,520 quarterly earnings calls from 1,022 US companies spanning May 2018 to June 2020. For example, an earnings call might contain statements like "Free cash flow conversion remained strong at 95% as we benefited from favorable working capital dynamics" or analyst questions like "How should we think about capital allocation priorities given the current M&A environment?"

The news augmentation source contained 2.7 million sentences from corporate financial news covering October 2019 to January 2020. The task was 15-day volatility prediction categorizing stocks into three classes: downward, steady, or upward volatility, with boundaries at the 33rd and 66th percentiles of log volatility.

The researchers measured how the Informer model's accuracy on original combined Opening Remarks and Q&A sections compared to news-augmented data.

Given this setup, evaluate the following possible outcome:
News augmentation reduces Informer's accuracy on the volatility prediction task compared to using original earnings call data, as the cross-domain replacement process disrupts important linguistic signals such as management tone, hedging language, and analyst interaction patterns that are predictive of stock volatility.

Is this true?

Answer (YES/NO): NO